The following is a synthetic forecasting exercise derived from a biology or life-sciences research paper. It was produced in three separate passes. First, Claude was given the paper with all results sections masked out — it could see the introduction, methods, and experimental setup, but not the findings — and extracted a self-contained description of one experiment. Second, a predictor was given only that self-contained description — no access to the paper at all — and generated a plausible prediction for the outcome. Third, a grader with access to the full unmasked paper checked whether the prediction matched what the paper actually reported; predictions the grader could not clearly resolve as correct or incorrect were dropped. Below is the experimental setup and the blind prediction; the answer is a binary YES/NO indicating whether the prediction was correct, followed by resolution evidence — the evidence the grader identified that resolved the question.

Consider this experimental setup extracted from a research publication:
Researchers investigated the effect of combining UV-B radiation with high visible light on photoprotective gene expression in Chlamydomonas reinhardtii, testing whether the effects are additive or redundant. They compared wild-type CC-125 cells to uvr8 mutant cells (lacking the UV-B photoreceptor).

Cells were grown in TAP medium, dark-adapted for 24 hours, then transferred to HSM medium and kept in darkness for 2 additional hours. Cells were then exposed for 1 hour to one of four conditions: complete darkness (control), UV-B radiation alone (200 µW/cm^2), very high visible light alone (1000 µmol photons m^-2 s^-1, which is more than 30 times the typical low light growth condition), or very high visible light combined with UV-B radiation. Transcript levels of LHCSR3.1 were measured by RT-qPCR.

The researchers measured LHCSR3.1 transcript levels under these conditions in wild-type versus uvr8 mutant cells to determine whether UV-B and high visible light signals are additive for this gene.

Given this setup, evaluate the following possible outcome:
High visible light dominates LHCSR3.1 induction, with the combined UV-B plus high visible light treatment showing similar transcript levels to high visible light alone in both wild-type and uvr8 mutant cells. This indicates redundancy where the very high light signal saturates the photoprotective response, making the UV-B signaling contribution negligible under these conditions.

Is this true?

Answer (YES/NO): NO